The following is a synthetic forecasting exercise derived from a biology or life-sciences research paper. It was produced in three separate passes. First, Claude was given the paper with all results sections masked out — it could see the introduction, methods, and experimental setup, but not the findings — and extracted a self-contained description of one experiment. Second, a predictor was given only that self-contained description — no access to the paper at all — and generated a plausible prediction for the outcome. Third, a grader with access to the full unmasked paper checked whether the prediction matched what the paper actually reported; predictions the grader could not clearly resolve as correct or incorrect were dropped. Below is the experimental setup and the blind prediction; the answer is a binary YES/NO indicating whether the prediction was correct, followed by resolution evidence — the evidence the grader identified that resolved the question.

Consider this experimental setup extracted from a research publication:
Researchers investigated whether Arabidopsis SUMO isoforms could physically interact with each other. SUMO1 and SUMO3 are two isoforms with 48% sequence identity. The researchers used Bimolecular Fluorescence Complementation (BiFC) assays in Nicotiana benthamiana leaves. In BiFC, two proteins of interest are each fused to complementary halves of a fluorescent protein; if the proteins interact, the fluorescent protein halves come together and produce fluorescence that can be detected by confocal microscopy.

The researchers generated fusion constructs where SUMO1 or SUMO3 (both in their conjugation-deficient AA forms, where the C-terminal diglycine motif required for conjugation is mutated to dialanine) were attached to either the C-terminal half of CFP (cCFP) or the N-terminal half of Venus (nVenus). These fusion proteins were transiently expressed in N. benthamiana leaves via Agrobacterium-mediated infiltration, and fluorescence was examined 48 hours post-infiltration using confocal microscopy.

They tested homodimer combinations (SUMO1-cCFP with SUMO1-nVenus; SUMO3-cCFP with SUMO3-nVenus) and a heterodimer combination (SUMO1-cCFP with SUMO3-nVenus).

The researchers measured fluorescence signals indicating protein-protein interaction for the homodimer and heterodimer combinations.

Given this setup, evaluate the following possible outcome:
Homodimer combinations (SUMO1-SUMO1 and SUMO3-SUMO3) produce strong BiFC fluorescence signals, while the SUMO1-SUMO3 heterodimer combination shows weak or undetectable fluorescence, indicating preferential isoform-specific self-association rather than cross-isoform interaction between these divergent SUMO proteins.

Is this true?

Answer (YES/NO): NO